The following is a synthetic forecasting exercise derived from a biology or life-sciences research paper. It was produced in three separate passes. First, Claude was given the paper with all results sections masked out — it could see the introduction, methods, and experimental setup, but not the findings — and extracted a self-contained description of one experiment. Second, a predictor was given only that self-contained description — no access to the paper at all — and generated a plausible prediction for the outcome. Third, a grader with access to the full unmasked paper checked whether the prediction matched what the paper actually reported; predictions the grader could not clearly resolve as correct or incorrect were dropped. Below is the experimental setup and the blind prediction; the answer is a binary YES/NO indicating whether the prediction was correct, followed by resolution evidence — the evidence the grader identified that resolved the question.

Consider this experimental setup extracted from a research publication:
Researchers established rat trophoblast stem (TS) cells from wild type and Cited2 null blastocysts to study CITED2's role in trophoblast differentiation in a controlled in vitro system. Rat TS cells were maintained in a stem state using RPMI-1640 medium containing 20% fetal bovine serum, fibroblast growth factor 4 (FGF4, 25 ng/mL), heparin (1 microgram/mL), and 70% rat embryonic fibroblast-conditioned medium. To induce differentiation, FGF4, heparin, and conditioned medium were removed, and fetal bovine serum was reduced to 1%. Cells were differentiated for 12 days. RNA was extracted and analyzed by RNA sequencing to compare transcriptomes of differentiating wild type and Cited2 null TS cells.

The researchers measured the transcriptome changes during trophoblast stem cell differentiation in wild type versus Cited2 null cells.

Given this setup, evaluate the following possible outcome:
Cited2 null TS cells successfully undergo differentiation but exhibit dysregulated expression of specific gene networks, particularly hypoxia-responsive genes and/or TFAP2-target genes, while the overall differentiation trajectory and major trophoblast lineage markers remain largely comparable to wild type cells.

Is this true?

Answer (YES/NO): NO